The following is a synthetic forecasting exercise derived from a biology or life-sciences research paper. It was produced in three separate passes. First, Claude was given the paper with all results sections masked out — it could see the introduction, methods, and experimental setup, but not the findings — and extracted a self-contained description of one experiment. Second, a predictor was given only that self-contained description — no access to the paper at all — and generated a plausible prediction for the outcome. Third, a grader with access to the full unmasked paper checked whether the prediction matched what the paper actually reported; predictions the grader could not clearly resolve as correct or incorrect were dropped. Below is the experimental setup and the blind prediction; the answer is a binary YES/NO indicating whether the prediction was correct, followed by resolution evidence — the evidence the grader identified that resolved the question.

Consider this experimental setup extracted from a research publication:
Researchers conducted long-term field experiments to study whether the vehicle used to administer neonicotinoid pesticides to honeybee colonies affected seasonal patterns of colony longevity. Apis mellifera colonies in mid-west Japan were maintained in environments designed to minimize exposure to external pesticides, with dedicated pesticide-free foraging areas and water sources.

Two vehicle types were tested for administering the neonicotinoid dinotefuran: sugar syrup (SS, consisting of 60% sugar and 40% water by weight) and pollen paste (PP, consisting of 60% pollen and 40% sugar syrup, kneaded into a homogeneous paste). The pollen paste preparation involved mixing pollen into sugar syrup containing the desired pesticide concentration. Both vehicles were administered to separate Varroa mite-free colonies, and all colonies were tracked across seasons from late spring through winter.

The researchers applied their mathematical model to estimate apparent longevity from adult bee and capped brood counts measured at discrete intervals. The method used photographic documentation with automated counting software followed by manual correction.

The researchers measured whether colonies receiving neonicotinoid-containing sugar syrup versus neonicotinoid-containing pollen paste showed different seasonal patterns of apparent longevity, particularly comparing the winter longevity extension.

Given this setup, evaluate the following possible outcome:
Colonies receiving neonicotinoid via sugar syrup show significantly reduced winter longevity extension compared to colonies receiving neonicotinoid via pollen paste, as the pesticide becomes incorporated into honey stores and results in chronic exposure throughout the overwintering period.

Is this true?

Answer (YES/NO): NO